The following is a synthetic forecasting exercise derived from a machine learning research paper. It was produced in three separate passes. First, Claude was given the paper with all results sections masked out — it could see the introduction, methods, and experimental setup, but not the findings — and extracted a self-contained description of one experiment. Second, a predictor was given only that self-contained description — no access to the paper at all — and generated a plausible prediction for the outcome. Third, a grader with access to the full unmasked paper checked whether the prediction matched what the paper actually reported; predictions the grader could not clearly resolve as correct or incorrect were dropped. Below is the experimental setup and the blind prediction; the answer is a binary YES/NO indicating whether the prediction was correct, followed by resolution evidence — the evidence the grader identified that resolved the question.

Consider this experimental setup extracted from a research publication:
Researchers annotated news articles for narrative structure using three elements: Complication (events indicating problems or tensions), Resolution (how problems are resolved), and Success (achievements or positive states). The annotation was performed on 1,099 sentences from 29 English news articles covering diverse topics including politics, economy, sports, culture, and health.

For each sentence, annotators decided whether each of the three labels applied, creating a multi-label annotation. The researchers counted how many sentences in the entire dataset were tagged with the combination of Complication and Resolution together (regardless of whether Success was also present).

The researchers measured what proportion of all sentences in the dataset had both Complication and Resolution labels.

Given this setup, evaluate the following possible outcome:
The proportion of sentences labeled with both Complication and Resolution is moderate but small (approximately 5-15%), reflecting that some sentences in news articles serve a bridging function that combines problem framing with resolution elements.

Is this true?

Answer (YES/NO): NO